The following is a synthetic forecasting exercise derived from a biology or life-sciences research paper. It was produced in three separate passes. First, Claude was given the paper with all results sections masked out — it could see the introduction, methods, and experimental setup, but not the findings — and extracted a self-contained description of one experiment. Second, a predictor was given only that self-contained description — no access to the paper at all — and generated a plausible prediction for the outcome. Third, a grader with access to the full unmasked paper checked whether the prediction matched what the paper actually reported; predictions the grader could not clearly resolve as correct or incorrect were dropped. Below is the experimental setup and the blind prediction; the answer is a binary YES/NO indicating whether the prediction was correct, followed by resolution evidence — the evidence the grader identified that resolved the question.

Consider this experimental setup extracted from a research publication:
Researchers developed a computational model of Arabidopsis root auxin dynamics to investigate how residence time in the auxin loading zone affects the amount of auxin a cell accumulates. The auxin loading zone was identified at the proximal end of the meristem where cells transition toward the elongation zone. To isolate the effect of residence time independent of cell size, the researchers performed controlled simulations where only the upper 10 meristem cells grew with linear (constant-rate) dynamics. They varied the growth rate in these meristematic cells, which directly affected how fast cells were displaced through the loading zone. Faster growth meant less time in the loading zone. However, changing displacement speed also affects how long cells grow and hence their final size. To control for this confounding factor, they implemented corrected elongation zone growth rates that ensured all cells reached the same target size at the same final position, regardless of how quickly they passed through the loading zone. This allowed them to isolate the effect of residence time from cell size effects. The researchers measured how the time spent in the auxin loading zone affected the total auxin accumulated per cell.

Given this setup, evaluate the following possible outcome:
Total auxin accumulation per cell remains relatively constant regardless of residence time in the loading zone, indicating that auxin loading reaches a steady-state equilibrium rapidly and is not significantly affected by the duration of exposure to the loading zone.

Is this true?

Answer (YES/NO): NO